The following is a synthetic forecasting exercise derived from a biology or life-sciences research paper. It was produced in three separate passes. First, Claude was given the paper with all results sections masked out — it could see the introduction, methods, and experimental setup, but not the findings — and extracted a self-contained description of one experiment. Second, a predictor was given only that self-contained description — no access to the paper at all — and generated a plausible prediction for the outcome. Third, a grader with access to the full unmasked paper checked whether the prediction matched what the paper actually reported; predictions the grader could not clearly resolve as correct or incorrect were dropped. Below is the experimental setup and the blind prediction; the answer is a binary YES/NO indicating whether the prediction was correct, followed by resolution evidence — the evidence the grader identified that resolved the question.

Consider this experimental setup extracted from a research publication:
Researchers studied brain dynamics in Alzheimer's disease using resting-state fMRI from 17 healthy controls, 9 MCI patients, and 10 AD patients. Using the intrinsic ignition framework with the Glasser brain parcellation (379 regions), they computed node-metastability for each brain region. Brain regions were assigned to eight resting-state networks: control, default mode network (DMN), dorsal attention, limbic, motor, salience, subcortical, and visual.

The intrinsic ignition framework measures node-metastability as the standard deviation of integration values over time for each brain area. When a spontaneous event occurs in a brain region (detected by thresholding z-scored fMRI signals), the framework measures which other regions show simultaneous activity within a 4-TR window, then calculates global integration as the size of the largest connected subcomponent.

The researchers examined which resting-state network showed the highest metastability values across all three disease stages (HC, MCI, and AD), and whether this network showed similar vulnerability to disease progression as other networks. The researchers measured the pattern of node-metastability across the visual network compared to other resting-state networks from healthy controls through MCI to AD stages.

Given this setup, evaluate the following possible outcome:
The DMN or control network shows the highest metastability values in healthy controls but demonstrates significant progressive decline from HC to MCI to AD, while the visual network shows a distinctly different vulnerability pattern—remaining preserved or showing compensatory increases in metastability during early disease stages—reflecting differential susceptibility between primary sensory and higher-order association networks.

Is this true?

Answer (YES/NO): NO